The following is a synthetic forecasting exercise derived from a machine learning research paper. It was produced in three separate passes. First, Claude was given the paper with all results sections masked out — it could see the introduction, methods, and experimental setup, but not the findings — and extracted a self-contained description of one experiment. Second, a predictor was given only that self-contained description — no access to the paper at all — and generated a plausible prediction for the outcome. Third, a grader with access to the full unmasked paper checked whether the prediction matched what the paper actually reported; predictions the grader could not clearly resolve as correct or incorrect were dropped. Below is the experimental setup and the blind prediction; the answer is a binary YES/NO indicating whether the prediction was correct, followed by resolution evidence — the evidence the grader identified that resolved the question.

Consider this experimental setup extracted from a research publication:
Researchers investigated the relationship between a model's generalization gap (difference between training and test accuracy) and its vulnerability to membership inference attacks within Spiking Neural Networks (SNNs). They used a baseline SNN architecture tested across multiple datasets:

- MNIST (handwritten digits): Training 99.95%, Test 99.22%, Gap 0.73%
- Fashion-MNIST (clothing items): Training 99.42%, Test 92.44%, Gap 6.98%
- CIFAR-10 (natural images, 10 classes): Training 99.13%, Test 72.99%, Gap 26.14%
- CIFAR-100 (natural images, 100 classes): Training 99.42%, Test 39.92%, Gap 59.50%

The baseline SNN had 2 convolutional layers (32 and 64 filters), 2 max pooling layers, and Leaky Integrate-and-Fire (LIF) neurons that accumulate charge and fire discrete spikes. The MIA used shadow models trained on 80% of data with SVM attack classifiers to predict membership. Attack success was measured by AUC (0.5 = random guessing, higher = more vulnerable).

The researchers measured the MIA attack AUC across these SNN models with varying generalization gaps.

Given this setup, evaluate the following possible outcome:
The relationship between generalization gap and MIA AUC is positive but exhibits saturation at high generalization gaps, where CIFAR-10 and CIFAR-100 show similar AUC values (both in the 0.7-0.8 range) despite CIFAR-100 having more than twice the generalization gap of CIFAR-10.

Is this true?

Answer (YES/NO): NO